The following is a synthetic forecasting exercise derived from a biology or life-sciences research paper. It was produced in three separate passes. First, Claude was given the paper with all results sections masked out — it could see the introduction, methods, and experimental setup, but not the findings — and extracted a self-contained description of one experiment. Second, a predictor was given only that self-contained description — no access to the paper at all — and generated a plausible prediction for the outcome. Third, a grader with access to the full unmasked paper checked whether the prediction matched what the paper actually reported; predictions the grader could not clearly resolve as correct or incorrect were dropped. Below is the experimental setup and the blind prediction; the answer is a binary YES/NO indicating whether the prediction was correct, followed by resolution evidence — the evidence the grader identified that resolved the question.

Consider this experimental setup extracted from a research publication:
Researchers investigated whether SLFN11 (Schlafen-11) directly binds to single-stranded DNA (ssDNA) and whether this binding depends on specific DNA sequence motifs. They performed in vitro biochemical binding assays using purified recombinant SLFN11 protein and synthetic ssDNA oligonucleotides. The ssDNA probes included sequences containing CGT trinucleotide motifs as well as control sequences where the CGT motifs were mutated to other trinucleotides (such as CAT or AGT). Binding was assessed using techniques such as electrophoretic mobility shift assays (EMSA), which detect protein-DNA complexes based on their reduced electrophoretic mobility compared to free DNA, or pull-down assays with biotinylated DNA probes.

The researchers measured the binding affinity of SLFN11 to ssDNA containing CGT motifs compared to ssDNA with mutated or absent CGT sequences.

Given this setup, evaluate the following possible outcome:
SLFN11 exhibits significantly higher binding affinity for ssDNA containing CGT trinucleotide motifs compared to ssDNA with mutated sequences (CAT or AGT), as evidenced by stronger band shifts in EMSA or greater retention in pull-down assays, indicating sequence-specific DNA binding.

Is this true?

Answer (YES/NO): YES